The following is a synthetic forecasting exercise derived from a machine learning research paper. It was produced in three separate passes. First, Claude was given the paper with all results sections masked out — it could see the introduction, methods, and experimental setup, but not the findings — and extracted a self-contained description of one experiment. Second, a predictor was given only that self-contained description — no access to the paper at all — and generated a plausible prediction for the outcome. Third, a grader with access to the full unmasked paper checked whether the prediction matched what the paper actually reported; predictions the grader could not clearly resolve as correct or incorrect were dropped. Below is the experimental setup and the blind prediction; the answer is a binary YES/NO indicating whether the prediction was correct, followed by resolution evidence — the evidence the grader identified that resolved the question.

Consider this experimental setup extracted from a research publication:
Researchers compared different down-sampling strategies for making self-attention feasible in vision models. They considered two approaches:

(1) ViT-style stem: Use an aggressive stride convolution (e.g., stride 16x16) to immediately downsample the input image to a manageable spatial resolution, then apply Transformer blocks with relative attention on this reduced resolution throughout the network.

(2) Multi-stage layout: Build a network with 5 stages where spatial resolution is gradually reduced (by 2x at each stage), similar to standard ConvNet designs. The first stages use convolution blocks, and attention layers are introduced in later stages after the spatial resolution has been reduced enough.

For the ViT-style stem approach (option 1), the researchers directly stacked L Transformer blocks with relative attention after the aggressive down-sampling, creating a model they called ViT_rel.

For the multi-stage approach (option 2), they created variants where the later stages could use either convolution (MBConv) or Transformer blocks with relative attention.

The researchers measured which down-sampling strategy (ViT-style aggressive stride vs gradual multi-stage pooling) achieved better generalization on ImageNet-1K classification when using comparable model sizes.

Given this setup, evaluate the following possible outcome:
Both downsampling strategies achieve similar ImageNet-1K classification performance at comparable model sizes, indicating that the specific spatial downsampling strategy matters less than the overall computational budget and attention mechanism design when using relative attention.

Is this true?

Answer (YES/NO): NO